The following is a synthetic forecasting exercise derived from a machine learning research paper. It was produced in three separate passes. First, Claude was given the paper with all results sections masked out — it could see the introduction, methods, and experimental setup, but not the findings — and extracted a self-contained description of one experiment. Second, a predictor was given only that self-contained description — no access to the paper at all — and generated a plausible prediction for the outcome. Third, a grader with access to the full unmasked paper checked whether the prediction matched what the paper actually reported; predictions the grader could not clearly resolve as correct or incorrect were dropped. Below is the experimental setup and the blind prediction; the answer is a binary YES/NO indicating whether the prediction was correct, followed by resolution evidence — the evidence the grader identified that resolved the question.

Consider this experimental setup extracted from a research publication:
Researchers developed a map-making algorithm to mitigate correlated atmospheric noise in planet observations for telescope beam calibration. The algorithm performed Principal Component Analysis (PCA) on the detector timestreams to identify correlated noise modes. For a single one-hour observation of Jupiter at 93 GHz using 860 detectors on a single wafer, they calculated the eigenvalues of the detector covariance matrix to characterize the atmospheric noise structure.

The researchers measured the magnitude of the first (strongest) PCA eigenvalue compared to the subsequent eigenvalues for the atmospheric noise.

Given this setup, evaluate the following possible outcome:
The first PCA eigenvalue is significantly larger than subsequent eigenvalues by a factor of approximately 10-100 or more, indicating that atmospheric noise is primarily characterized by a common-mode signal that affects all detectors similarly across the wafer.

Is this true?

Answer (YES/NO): YES